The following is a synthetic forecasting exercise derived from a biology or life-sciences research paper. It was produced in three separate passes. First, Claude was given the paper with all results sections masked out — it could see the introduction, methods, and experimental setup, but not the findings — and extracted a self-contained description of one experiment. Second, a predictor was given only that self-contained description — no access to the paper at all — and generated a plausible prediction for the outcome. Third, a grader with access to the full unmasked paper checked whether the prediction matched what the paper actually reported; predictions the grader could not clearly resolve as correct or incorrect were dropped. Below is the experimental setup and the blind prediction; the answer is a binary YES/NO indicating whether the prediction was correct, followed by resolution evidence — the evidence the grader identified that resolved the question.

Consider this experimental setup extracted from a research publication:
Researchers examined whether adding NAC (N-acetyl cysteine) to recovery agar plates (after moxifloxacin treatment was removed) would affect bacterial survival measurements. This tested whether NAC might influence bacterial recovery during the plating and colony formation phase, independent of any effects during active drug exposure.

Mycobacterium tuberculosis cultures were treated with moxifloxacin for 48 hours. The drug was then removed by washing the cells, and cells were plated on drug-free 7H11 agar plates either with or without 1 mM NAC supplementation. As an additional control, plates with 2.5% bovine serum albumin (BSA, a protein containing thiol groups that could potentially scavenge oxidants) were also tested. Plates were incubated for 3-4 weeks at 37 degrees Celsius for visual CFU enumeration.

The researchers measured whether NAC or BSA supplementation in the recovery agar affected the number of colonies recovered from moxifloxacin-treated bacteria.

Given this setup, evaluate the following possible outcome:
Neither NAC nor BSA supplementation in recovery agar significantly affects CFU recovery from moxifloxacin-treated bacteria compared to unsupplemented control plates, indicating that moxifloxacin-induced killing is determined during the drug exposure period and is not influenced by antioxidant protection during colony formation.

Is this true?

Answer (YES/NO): NO